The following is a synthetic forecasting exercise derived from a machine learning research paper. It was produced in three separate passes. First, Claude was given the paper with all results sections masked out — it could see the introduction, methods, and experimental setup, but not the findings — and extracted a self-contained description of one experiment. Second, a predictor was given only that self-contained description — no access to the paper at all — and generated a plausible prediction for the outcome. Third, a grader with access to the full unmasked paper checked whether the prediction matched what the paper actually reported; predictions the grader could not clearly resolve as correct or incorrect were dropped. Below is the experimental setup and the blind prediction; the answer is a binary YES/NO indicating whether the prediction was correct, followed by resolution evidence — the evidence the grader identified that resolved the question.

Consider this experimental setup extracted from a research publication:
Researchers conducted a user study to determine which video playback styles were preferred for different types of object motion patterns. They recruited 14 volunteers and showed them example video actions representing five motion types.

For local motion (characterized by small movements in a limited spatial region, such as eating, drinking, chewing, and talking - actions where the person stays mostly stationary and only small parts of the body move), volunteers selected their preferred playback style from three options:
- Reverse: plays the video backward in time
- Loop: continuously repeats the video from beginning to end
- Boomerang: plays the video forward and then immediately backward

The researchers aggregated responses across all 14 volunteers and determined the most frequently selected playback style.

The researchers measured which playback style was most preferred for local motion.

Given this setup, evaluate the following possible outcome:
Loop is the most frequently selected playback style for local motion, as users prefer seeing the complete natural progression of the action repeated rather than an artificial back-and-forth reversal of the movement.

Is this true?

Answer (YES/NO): YES